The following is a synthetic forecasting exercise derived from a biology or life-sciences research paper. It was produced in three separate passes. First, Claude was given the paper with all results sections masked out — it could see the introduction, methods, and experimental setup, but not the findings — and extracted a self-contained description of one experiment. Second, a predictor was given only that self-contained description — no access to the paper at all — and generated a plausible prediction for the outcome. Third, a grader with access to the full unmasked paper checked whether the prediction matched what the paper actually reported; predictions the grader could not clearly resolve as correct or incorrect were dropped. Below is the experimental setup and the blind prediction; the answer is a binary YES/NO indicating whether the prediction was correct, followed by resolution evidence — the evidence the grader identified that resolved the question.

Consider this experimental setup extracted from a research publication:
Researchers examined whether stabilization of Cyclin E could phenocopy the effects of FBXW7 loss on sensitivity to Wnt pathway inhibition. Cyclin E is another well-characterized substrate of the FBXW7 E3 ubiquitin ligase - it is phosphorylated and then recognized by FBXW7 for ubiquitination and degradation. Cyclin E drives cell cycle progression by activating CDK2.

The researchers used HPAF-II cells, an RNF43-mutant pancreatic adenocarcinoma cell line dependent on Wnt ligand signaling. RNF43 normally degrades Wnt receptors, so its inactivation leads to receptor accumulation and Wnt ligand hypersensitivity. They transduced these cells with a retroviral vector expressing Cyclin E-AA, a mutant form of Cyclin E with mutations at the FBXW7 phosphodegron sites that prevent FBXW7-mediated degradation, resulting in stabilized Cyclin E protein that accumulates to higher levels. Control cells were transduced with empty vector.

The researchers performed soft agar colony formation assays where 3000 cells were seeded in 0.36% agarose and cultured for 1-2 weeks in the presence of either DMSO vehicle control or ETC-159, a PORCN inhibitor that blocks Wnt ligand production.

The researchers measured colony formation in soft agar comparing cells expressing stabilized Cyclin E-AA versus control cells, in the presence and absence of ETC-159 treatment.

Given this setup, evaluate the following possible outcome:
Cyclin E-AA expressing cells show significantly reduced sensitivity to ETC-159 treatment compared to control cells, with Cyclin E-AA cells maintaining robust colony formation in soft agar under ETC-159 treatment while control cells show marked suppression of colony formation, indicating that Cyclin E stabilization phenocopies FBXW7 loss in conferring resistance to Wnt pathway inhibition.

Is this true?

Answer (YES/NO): YES